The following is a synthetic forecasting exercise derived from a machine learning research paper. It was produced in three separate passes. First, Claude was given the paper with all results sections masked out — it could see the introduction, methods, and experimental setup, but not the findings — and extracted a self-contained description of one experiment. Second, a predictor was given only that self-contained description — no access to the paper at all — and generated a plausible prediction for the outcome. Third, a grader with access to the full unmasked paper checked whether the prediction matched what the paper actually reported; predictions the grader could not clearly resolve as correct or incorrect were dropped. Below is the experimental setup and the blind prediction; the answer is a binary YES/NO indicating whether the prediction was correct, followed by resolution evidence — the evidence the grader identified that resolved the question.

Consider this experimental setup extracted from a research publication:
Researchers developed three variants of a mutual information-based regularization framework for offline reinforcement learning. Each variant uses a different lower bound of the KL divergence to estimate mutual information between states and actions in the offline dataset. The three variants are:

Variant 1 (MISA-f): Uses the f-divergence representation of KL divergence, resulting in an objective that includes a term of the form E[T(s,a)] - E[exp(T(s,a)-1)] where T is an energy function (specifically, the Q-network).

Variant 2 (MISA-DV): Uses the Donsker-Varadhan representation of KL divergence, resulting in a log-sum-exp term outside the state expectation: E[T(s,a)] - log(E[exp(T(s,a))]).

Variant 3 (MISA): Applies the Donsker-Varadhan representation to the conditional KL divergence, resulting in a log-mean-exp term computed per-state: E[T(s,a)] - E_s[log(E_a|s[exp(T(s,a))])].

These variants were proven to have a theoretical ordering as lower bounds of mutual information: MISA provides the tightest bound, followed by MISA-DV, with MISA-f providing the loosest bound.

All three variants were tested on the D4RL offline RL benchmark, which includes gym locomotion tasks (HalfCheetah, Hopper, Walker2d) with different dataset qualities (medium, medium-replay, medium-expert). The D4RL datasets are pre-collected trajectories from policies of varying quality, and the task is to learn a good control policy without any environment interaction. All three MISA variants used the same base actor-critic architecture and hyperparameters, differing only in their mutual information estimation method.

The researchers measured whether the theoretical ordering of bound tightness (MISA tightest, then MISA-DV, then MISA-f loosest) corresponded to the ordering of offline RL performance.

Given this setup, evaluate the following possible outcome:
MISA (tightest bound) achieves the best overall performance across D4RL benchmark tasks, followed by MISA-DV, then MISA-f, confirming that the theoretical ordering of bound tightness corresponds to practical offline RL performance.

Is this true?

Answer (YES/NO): YES